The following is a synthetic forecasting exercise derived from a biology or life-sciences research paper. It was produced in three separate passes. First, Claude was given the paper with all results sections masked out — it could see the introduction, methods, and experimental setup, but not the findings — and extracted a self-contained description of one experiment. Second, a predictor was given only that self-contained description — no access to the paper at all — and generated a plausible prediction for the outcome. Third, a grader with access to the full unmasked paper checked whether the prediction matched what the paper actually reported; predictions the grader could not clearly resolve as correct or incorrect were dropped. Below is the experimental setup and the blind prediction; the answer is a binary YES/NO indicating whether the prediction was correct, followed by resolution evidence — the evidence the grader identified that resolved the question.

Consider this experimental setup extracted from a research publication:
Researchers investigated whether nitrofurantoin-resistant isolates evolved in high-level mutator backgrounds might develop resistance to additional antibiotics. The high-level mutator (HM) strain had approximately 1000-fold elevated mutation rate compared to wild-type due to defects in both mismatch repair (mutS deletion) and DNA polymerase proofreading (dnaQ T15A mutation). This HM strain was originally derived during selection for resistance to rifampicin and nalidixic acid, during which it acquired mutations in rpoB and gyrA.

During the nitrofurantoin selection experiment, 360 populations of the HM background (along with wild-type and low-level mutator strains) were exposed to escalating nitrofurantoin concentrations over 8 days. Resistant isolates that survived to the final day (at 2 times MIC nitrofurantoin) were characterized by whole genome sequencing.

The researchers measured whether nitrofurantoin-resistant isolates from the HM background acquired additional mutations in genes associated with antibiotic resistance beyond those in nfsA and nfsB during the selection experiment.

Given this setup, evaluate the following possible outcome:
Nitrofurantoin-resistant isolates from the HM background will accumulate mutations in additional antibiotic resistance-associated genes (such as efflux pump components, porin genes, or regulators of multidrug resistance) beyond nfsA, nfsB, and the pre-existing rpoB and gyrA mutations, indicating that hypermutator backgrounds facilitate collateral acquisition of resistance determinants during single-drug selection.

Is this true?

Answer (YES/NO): YES